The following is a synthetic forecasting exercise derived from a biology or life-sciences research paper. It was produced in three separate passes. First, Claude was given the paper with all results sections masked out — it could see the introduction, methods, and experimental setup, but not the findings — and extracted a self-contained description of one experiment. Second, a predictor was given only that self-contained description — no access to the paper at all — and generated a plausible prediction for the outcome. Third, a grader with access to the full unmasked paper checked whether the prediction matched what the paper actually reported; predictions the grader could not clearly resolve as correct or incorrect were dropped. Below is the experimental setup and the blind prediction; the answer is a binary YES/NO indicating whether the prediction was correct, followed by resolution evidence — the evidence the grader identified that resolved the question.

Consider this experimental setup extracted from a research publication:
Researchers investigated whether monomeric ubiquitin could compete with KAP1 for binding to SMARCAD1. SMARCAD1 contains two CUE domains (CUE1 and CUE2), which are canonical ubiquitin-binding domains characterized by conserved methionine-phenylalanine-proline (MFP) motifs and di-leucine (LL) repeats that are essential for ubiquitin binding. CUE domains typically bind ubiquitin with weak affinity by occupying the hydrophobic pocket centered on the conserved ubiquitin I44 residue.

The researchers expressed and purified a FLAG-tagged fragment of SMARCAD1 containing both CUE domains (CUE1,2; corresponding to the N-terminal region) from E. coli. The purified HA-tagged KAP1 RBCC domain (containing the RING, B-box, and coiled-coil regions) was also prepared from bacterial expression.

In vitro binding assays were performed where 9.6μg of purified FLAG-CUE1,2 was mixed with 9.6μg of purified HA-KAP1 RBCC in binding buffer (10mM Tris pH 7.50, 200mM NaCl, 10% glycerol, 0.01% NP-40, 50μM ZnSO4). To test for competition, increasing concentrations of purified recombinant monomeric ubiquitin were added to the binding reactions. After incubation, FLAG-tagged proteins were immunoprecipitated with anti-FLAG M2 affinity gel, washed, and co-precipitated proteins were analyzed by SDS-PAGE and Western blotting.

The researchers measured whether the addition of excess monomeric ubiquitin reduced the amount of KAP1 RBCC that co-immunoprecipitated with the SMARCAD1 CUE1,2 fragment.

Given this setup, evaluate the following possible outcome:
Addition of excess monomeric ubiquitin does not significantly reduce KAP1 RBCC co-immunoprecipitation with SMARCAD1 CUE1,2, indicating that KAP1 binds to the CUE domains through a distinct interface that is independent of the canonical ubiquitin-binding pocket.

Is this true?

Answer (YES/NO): YES